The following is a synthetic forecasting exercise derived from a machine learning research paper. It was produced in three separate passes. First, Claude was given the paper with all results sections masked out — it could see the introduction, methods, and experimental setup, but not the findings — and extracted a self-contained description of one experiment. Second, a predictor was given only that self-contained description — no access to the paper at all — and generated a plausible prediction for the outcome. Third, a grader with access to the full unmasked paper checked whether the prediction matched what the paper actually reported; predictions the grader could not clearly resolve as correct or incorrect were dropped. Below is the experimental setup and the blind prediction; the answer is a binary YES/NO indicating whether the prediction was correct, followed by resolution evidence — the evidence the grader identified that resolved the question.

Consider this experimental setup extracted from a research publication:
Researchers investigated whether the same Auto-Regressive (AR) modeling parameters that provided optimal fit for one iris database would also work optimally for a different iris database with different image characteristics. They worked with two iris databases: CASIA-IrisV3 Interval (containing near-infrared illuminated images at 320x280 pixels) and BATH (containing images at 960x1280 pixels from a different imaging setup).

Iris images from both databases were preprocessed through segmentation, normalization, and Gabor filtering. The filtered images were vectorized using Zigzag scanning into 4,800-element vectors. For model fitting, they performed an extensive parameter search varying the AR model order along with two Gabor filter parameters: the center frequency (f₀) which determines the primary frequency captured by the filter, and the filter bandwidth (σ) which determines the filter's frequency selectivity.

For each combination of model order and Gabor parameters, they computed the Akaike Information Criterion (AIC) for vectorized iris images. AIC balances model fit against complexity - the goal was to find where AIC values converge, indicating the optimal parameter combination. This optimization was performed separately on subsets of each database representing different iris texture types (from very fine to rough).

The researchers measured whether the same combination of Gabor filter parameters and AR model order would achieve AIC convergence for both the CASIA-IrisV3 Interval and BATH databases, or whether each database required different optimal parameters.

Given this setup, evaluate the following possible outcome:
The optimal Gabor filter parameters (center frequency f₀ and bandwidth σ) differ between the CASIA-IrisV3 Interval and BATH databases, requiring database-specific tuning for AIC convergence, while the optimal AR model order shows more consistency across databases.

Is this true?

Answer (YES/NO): NO